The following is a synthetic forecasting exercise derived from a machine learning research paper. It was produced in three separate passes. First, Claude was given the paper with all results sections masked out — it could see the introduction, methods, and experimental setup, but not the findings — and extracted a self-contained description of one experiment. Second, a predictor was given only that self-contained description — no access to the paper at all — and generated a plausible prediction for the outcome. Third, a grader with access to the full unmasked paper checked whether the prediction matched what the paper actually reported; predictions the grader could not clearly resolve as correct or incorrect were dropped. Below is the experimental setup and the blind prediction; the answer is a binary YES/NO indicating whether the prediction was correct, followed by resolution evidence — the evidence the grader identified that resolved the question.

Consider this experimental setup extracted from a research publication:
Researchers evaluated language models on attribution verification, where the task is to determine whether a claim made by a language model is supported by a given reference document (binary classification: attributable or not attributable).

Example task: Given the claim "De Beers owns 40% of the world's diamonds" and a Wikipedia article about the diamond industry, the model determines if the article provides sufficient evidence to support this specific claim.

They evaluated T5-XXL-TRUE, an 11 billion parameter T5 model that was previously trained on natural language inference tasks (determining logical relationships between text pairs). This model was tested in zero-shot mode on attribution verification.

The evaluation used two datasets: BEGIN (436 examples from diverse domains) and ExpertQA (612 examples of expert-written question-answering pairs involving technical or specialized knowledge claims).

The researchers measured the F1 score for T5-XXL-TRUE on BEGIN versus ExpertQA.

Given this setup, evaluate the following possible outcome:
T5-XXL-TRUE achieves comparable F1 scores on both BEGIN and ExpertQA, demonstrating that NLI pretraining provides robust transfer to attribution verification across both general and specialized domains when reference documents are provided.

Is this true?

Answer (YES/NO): NO